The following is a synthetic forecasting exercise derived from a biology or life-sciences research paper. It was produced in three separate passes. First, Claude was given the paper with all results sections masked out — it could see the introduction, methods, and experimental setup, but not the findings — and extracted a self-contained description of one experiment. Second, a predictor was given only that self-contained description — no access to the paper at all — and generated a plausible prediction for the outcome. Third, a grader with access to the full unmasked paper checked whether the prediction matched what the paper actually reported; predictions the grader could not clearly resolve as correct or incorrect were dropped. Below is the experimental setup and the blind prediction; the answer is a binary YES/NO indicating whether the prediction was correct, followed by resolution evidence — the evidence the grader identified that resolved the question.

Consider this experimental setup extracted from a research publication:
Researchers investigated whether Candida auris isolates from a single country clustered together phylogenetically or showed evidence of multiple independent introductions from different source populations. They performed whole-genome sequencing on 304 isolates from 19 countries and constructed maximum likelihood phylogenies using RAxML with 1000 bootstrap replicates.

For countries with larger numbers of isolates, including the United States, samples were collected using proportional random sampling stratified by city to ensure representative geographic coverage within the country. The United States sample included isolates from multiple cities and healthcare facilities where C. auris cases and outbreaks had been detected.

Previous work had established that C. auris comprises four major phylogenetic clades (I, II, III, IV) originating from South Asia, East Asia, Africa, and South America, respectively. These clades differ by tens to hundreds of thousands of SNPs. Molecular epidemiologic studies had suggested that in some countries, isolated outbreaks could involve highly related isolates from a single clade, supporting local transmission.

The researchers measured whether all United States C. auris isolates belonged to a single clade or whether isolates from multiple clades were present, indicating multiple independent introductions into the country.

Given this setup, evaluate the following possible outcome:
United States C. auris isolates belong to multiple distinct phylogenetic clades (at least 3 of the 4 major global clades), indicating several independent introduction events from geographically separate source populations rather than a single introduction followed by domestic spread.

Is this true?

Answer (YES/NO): YES